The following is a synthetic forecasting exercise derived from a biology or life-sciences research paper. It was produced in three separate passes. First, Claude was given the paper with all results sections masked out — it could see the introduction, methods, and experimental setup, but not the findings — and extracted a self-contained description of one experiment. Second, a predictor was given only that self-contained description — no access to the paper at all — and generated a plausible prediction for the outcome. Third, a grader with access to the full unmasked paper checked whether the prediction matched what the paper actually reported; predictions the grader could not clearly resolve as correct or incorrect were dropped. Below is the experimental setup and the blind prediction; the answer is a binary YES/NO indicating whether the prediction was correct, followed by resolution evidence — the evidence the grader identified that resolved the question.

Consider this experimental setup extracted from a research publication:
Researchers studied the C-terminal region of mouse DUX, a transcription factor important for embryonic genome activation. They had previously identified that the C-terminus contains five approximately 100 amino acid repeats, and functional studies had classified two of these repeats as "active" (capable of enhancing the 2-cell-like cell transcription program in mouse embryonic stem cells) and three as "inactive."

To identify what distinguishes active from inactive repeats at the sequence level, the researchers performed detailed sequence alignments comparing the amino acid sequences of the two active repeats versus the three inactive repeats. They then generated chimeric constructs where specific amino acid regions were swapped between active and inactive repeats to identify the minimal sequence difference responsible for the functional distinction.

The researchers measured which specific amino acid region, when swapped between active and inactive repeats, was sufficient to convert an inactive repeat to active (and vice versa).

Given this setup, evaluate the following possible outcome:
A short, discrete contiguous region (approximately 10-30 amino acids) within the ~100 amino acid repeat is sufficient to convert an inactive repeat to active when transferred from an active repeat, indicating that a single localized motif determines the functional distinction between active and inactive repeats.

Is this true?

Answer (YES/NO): NO